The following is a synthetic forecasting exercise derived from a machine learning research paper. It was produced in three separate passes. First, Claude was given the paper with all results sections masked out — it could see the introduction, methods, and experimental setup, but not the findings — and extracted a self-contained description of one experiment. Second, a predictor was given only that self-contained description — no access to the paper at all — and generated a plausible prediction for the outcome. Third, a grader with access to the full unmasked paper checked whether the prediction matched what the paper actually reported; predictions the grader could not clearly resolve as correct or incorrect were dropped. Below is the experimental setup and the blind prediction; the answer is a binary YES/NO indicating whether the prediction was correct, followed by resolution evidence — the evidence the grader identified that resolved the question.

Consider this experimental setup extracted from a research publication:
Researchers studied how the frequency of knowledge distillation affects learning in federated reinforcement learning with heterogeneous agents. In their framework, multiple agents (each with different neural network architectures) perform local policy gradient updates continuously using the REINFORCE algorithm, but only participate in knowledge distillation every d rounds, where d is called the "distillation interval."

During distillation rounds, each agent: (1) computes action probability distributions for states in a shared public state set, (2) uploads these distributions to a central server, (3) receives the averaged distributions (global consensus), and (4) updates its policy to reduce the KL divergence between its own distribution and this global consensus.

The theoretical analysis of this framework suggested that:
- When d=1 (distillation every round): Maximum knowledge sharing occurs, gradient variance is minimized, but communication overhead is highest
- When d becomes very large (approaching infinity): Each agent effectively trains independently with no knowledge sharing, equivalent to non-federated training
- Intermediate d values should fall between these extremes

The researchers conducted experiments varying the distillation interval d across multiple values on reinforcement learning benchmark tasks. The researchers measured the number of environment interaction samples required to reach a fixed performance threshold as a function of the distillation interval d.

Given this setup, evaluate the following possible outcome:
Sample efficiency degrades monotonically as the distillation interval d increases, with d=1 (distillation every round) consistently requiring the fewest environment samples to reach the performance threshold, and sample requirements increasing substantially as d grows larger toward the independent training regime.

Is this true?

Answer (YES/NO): YES